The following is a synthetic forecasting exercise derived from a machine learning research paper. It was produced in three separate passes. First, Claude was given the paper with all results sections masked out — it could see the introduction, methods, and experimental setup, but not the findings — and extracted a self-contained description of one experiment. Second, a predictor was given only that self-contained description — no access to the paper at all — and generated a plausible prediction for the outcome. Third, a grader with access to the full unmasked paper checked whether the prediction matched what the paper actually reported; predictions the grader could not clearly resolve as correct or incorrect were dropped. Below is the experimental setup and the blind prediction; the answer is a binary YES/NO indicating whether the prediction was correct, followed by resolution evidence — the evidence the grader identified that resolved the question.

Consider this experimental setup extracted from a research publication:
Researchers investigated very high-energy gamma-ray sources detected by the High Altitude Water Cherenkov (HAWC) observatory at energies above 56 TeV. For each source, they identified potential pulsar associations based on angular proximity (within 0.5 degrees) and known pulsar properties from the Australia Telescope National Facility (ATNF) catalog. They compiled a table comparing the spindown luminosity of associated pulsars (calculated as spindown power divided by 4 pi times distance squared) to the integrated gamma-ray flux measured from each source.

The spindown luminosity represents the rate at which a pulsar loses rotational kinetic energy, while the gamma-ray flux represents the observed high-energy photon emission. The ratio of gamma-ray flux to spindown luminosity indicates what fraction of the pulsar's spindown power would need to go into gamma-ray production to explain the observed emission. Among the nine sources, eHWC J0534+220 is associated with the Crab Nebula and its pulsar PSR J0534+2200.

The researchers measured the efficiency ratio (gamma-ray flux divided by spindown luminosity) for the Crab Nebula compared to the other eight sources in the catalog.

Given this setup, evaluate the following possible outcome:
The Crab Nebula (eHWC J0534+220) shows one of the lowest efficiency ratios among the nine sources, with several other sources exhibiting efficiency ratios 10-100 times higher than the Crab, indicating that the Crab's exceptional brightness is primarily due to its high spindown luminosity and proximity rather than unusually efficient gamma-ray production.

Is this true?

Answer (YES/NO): YES